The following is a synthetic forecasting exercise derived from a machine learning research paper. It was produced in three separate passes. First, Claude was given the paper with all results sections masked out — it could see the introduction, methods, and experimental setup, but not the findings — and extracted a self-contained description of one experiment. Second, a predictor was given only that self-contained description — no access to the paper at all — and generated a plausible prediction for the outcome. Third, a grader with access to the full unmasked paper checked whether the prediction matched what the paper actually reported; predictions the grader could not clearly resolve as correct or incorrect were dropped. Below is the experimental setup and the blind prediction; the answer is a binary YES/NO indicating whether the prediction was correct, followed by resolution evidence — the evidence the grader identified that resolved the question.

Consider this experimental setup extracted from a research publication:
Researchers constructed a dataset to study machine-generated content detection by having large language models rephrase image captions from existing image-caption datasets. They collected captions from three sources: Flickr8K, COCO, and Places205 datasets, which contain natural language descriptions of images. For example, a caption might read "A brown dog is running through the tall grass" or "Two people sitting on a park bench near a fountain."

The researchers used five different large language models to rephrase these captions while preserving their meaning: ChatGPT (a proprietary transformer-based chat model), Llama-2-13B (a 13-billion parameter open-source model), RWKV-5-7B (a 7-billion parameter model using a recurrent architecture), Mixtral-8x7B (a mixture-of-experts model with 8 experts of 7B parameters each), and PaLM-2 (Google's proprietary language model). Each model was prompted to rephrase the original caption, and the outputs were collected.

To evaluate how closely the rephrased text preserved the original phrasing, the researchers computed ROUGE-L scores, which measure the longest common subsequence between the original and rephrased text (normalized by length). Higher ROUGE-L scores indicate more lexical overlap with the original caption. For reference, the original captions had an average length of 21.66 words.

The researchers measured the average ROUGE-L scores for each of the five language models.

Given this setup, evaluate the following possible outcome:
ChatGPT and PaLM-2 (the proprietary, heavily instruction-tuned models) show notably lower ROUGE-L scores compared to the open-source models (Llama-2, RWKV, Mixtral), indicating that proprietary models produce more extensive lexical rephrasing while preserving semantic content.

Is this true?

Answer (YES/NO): NO